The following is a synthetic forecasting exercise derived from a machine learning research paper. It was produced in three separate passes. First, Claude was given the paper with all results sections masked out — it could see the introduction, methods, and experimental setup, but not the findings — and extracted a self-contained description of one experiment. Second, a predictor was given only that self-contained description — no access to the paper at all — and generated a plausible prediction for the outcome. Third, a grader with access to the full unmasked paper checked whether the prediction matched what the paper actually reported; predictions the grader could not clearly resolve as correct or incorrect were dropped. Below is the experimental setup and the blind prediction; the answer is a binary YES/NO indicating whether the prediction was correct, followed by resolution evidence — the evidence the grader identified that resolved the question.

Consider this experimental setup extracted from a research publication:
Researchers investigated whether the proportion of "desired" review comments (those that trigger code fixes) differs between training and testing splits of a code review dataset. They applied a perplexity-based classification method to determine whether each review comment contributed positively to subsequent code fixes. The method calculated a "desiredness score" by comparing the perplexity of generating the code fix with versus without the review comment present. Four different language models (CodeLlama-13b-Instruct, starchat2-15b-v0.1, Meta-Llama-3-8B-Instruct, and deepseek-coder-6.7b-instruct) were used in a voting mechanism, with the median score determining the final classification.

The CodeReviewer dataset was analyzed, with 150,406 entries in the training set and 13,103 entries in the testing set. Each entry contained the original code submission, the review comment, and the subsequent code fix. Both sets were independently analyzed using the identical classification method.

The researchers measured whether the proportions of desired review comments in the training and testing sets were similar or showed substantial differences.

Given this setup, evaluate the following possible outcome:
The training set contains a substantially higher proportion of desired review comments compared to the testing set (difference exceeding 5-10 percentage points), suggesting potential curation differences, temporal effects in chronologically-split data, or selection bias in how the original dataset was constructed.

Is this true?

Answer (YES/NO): NO